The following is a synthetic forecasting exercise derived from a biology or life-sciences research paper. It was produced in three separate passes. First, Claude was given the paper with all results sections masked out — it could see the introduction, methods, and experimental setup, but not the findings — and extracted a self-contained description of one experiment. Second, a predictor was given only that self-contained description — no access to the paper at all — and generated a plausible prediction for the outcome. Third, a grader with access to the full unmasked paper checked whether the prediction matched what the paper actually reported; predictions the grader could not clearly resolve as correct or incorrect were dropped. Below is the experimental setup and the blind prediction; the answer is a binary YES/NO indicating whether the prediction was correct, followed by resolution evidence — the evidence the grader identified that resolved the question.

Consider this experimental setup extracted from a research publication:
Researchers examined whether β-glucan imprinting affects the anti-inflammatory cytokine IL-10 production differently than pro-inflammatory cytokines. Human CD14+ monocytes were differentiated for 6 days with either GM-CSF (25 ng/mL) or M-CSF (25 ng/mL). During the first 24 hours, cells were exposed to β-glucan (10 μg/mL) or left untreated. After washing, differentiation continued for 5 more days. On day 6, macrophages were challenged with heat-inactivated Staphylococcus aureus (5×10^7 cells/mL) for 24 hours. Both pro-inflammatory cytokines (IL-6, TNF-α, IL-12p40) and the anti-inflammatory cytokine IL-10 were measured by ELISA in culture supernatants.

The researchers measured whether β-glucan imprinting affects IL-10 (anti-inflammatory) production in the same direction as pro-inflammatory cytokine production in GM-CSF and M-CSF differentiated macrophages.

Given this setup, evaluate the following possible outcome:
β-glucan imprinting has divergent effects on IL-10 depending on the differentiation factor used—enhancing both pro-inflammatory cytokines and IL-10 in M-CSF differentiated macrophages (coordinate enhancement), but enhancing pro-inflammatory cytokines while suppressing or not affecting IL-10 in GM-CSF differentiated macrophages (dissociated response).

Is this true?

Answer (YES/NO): NO